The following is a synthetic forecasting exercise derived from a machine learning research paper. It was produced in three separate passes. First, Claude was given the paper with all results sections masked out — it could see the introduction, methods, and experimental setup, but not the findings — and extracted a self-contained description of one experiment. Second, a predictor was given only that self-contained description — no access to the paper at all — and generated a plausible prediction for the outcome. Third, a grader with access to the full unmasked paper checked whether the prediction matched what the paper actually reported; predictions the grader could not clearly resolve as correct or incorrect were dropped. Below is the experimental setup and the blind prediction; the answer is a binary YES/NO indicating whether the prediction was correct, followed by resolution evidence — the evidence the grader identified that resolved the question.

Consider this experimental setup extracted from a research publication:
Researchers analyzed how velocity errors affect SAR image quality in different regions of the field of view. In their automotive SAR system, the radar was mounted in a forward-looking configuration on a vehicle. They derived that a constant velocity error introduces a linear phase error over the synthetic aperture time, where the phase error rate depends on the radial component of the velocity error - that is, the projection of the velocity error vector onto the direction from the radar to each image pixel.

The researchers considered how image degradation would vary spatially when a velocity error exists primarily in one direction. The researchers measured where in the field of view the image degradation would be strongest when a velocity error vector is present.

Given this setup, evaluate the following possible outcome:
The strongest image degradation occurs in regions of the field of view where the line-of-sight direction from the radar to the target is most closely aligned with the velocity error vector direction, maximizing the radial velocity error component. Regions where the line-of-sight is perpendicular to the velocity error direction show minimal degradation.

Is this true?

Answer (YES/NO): YES